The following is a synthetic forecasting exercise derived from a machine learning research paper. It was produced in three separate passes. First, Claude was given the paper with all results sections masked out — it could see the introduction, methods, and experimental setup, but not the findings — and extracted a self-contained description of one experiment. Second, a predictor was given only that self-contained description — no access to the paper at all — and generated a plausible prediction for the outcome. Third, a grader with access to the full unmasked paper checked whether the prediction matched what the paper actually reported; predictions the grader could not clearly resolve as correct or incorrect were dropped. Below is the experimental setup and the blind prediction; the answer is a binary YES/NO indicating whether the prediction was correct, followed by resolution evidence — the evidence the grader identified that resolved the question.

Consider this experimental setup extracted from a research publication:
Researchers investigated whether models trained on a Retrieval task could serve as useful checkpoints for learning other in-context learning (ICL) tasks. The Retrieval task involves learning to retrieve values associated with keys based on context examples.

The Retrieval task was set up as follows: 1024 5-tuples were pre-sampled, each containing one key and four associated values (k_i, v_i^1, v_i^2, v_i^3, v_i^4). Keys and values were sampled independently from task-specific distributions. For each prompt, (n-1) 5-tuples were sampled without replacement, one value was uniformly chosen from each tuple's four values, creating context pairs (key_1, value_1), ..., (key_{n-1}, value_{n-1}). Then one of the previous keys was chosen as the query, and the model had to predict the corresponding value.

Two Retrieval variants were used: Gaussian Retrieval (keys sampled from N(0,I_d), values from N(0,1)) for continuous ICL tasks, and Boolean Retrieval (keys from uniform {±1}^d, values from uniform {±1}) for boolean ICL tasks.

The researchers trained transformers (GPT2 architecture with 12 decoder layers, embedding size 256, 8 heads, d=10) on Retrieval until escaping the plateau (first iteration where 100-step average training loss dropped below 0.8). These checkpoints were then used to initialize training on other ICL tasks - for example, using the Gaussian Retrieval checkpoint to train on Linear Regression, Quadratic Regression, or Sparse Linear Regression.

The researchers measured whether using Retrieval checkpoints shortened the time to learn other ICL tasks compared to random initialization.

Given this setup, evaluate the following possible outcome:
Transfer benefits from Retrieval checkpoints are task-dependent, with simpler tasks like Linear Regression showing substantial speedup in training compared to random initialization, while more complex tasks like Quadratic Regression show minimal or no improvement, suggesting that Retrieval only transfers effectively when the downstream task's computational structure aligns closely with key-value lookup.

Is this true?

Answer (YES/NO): NO